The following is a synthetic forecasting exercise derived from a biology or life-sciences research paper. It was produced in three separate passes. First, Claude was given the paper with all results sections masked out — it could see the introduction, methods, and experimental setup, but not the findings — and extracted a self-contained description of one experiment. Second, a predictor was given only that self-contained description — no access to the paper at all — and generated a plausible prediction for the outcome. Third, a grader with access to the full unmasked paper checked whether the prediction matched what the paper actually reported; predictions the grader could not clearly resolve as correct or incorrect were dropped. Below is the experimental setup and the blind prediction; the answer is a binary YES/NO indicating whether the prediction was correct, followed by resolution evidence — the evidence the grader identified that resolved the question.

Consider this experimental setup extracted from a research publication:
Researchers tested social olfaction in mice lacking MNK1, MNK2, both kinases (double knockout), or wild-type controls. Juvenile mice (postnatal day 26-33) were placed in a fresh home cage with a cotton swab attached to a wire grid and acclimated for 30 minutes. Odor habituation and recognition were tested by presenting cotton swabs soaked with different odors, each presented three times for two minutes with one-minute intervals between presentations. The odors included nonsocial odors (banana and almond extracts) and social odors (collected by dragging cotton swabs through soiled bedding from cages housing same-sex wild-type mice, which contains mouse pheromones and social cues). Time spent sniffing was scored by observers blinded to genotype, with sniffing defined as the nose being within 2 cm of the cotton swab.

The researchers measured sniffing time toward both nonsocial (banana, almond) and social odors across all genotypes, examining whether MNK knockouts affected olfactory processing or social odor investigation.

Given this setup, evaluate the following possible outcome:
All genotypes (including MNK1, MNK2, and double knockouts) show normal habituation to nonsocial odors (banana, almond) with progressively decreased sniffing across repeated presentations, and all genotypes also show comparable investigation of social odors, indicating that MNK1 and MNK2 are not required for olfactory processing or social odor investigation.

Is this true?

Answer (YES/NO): NO